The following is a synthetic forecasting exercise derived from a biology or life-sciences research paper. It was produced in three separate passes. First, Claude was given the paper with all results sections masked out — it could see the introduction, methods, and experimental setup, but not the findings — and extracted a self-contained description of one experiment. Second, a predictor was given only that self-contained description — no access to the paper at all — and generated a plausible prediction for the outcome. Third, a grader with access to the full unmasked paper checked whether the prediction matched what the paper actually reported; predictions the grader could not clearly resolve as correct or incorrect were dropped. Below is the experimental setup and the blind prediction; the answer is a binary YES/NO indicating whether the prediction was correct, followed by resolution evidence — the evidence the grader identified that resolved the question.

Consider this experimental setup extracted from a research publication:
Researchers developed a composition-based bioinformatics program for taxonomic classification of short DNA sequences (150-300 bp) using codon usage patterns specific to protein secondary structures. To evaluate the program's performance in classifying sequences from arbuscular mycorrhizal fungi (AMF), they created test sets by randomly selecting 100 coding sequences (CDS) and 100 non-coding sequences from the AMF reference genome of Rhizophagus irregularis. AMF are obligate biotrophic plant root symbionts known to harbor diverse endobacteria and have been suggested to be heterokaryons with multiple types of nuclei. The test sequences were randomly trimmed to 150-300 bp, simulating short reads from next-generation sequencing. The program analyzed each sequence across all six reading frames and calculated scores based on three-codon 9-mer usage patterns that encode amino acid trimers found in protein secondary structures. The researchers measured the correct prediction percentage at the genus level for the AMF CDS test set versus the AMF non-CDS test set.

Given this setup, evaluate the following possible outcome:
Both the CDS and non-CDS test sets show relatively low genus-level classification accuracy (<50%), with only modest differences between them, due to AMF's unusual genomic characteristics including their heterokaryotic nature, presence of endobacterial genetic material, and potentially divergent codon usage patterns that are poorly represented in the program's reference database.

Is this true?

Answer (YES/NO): NO